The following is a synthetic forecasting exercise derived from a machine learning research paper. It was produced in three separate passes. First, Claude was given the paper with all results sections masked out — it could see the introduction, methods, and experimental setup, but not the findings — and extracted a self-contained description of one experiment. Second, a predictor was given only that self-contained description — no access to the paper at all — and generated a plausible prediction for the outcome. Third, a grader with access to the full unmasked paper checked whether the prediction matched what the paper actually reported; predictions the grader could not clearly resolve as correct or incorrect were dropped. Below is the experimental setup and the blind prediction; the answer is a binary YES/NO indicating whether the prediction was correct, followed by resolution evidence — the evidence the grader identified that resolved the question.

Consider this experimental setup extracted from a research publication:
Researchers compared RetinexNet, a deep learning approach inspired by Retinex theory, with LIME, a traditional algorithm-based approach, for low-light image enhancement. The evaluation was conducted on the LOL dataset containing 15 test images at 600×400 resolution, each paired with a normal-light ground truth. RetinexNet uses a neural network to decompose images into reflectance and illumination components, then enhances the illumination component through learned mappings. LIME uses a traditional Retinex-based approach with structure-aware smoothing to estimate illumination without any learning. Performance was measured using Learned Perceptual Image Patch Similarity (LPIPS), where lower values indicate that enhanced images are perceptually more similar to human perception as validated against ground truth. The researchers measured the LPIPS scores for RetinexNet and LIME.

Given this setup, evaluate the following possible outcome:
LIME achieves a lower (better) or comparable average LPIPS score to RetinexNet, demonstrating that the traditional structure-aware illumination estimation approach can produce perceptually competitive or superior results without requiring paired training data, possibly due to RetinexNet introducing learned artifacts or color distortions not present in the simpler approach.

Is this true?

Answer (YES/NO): YES